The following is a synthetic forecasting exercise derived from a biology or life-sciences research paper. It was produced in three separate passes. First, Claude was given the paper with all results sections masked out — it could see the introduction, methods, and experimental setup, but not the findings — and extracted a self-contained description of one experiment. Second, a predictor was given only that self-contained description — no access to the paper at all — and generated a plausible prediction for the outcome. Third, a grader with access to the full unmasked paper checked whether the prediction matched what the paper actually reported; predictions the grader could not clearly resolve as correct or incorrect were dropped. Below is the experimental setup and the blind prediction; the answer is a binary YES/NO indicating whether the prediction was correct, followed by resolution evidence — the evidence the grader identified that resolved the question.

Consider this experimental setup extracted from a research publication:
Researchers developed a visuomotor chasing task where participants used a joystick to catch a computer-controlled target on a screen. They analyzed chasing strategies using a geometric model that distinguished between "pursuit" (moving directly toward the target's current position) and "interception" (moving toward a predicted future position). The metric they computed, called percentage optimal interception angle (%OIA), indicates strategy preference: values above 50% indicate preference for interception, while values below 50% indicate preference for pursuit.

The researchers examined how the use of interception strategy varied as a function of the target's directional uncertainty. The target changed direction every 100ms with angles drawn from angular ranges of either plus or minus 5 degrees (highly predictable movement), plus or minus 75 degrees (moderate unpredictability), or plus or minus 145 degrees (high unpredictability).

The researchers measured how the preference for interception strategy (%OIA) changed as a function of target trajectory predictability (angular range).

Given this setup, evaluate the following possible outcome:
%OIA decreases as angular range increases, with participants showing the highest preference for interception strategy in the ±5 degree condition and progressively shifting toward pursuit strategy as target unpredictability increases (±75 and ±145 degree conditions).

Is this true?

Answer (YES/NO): NO